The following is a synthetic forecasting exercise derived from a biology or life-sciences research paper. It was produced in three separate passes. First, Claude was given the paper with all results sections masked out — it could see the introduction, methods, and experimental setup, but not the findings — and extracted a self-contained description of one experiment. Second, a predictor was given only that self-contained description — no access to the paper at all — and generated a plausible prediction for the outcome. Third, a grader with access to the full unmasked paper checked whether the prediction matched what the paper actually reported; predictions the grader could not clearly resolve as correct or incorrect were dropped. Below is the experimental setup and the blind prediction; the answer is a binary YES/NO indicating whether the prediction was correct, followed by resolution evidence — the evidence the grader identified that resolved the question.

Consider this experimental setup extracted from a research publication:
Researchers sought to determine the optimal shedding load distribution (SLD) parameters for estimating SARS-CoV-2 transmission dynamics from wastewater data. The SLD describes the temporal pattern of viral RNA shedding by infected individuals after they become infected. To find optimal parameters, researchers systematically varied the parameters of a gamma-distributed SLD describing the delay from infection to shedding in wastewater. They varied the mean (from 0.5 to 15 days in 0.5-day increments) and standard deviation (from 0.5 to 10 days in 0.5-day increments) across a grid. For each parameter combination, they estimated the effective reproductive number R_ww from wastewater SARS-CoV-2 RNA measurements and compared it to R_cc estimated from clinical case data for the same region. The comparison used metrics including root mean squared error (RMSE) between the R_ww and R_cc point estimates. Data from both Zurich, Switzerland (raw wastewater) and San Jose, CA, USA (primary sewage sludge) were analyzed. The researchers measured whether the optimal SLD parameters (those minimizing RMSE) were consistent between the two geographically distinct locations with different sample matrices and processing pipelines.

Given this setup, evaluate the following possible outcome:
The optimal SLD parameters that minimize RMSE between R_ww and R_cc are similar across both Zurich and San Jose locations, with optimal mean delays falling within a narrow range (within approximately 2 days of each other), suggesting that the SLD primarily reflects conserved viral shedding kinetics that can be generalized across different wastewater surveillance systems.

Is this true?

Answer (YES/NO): NO